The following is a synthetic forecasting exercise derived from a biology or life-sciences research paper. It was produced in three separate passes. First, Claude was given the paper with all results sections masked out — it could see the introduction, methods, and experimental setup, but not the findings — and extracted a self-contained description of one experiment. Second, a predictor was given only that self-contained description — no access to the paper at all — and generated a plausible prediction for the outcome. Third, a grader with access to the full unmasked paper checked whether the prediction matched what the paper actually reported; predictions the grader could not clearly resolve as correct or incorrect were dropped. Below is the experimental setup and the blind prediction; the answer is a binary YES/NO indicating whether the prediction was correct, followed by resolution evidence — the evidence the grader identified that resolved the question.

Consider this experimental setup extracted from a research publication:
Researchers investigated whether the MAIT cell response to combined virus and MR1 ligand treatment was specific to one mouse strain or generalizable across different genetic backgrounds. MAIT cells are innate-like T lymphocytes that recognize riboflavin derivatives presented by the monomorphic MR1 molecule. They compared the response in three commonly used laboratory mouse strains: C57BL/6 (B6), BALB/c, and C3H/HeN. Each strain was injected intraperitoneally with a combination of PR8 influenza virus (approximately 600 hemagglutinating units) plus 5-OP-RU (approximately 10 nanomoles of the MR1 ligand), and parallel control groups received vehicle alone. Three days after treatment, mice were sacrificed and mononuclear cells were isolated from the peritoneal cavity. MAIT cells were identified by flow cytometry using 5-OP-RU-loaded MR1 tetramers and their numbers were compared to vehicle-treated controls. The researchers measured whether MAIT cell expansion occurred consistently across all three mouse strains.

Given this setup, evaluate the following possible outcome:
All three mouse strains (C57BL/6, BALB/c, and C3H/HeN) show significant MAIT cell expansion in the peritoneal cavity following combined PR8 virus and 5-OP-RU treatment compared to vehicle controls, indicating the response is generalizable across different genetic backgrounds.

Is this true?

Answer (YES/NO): YES